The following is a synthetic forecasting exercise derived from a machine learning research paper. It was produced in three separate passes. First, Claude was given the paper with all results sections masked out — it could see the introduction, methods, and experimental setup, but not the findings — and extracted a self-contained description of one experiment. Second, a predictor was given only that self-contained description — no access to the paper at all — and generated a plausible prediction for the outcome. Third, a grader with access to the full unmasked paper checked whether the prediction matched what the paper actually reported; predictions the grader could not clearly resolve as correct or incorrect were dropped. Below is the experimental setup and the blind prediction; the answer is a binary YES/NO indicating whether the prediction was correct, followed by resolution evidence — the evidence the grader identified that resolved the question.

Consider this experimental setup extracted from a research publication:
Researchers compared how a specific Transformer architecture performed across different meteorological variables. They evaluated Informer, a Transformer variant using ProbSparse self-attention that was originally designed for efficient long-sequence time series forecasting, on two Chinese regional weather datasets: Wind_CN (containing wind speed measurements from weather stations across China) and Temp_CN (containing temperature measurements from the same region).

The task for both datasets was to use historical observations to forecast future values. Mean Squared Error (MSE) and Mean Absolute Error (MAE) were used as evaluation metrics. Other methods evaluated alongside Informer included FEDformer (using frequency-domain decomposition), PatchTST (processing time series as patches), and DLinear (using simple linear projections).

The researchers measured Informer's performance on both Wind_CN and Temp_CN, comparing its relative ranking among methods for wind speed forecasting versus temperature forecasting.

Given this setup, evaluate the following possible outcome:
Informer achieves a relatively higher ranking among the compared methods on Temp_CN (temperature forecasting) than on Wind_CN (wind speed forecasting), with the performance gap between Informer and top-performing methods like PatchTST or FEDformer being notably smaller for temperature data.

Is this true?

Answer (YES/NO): YES